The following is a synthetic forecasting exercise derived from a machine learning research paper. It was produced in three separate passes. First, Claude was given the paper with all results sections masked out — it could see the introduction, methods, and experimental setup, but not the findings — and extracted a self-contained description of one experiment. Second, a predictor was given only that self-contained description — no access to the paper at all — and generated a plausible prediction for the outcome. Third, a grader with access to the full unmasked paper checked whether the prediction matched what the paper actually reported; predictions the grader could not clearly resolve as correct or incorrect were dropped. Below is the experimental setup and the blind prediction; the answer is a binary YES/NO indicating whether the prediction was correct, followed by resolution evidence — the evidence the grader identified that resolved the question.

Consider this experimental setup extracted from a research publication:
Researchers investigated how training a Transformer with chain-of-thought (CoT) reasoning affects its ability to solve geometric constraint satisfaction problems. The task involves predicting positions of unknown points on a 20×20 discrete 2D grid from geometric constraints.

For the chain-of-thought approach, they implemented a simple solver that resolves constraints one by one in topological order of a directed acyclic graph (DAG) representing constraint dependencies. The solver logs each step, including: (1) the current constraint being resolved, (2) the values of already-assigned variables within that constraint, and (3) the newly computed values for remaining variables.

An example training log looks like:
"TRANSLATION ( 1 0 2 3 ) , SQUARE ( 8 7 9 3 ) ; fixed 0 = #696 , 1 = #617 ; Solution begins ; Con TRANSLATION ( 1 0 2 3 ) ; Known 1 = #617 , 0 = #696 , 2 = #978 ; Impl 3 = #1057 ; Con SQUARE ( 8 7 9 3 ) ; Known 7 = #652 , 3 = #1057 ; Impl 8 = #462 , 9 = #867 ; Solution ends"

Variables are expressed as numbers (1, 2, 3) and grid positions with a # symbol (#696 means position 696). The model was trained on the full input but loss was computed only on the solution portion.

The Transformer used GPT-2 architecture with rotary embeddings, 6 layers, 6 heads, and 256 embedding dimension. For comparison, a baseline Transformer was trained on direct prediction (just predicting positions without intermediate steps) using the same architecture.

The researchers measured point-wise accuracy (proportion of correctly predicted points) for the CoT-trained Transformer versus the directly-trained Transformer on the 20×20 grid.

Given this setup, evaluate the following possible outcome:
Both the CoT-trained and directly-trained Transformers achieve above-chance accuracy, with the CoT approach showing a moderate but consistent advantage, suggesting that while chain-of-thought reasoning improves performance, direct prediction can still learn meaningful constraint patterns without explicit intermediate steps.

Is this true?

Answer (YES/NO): YES